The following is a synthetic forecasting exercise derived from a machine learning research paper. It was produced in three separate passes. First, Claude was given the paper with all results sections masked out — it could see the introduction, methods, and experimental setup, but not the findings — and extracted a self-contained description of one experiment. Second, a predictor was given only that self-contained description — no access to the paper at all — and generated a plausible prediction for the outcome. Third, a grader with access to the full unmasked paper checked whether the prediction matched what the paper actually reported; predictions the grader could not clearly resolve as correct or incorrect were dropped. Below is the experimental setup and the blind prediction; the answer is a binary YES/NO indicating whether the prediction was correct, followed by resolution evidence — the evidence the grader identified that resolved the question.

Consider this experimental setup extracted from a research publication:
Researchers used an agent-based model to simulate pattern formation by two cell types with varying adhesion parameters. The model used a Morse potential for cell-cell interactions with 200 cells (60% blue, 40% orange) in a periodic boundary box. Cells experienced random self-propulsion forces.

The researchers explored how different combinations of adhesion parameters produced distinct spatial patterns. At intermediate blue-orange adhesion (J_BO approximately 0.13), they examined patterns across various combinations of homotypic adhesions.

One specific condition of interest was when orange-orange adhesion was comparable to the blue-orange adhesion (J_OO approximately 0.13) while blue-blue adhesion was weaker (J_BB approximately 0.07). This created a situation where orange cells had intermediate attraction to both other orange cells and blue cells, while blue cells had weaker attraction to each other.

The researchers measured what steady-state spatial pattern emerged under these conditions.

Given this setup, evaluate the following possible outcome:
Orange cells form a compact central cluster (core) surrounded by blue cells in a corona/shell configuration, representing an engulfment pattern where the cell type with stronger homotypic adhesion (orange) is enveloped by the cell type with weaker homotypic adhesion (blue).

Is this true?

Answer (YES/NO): NO